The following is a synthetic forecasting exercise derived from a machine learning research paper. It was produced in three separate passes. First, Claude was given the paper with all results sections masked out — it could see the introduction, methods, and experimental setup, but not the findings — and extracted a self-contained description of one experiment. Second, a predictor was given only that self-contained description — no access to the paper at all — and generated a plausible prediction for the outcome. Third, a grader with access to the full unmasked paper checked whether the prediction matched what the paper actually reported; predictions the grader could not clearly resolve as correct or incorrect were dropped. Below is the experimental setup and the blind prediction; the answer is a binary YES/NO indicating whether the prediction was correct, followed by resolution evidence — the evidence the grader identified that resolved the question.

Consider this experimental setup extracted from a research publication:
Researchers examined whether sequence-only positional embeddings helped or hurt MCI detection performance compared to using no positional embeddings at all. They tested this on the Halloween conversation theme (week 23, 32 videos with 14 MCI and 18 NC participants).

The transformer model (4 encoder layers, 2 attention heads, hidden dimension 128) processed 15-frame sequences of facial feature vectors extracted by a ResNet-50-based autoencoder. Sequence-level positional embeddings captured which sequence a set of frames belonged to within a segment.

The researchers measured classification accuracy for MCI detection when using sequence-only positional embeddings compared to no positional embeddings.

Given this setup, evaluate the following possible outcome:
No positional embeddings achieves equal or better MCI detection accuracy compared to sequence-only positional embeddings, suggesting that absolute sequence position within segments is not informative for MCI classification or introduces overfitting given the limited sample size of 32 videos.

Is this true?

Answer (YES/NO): YES